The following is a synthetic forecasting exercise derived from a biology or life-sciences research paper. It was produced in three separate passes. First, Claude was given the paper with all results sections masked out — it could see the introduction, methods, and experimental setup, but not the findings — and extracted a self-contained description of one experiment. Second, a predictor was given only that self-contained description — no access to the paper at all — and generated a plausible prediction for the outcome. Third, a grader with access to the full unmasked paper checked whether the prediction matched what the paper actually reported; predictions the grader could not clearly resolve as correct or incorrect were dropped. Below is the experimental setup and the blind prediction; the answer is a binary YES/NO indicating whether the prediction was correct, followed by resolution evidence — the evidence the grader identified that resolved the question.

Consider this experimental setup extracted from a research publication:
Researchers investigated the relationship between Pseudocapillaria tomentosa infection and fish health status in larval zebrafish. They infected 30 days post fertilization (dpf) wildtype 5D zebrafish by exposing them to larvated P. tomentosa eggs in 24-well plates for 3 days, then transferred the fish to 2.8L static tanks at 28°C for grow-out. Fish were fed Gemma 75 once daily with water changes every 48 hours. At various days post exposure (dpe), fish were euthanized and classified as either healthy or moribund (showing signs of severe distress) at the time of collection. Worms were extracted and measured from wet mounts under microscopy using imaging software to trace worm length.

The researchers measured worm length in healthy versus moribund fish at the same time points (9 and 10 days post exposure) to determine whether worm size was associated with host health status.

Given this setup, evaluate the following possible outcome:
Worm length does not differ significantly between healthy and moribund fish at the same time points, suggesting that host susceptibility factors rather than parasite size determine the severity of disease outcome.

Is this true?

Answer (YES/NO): YES